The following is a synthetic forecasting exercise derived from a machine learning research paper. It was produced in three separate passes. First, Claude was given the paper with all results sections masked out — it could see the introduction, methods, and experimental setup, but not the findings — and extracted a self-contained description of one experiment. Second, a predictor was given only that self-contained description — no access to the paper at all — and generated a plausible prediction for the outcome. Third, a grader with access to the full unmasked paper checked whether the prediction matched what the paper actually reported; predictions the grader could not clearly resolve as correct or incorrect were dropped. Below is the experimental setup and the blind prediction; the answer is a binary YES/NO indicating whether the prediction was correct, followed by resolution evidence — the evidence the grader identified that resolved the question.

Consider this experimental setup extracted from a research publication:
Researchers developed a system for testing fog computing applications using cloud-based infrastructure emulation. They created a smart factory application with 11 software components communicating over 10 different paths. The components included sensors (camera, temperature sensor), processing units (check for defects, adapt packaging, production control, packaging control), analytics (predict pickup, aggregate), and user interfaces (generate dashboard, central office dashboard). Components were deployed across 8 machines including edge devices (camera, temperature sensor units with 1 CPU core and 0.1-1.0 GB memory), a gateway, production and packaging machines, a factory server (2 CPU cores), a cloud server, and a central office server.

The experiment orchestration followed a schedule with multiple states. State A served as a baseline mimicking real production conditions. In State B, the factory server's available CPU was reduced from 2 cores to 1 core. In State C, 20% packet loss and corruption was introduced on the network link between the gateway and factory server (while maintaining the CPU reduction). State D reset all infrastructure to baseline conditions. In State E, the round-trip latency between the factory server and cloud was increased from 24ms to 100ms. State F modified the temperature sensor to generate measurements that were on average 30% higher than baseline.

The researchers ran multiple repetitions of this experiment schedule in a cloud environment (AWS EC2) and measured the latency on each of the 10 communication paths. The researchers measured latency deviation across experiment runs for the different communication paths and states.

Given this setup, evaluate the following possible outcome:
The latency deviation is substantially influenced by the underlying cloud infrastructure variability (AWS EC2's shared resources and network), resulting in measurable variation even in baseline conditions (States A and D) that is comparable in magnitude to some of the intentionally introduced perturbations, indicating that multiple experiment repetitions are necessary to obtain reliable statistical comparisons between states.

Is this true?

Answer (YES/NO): NO